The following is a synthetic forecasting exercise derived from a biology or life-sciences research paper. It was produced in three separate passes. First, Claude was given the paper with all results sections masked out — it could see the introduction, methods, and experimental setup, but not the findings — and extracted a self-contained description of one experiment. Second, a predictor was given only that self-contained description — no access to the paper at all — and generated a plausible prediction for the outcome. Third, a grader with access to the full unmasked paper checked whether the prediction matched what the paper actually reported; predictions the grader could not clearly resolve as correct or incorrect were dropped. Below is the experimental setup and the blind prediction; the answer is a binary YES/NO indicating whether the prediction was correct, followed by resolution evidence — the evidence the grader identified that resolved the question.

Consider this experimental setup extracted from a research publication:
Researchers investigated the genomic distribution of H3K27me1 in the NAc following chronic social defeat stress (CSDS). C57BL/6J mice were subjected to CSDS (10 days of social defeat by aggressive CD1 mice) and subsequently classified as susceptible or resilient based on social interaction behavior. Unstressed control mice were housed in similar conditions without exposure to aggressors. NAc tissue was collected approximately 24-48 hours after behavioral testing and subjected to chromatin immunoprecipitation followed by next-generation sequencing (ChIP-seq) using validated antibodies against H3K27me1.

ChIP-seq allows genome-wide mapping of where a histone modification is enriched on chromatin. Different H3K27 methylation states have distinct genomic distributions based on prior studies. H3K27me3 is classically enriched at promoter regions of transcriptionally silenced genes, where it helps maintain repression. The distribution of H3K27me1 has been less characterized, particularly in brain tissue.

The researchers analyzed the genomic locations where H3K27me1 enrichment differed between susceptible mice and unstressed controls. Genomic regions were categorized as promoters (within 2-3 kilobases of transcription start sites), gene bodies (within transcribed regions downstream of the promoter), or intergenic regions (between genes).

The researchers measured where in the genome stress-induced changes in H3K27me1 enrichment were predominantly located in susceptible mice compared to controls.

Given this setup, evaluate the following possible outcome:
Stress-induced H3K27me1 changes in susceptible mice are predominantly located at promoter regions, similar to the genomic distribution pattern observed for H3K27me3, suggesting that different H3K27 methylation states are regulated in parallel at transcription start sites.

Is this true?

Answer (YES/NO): NO